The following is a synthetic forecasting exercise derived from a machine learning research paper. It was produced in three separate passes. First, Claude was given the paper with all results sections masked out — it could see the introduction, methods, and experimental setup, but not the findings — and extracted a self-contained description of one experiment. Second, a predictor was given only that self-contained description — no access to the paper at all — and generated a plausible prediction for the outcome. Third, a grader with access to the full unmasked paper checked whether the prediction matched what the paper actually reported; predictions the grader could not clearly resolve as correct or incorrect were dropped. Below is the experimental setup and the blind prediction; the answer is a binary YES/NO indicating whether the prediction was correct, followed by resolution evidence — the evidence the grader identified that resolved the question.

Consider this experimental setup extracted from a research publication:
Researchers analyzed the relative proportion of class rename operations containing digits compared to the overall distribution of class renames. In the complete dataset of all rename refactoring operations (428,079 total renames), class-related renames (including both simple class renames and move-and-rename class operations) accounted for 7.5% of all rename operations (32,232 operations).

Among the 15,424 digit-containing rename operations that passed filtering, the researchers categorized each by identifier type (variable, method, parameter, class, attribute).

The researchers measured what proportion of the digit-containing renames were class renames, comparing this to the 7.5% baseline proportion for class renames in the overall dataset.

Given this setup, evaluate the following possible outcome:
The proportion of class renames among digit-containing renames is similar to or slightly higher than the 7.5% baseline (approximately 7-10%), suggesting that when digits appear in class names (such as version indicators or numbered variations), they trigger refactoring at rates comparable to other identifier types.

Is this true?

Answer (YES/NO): NO